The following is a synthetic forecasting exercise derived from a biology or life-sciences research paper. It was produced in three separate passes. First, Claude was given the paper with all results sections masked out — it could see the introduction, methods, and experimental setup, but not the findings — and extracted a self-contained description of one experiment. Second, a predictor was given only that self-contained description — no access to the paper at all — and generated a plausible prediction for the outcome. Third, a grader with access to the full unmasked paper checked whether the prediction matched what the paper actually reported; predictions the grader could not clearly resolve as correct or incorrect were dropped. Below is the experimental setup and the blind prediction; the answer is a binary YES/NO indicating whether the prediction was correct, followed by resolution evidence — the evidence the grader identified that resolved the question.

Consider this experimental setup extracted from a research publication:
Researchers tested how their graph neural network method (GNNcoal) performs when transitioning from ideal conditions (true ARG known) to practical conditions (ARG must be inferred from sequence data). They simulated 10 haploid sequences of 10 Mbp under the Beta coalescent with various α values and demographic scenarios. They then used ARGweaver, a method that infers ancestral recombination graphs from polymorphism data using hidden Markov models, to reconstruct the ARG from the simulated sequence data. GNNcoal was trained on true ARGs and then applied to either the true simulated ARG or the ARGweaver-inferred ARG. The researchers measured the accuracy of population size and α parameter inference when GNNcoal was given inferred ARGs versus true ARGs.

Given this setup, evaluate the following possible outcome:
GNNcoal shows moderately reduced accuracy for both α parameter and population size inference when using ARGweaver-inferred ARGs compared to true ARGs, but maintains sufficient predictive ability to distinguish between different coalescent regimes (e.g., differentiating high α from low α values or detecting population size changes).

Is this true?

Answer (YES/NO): NO